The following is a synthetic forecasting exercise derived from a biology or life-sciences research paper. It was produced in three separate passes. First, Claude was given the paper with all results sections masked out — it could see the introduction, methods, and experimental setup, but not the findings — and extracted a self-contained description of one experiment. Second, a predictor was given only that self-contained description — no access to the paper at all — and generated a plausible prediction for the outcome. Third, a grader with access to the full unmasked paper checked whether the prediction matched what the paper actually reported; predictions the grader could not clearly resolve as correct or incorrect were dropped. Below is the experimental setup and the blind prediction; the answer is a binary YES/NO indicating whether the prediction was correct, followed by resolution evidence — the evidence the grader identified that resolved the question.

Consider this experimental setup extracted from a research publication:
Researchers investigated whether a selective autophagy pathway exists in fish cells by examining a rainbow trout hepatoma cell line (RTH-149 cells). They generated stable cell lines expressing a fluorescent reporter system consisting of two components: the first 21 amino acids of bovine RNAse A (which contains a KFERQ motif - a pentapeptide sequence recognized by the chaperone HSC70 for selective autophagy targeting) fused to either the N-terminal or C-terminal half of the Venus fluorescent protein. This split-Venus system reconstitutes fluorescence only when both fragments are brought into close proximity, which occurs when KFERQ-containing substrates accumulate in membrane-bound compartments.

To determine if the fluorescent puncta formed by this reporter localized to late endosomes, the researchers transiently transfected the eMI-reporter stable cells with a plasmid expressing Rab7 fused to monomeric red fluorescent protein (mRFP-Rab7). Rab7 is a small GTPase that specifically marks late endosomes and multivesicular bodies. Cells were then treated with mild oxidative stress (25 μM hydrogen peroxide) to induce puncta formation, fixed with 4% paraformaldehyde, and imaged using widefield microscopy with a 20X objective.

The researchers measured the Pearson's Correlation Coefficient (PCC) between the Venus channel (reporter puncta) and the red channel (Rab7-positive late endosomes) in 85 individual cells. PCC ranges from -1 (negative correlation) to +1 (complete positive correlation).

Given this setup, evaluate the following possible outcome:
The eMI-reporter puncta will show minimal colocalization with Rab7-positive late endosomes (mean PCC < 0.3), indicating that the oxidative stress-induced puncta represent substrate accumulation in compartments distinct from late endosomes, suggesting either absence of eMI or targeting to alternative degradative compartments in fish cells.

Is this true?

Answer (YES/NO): NO